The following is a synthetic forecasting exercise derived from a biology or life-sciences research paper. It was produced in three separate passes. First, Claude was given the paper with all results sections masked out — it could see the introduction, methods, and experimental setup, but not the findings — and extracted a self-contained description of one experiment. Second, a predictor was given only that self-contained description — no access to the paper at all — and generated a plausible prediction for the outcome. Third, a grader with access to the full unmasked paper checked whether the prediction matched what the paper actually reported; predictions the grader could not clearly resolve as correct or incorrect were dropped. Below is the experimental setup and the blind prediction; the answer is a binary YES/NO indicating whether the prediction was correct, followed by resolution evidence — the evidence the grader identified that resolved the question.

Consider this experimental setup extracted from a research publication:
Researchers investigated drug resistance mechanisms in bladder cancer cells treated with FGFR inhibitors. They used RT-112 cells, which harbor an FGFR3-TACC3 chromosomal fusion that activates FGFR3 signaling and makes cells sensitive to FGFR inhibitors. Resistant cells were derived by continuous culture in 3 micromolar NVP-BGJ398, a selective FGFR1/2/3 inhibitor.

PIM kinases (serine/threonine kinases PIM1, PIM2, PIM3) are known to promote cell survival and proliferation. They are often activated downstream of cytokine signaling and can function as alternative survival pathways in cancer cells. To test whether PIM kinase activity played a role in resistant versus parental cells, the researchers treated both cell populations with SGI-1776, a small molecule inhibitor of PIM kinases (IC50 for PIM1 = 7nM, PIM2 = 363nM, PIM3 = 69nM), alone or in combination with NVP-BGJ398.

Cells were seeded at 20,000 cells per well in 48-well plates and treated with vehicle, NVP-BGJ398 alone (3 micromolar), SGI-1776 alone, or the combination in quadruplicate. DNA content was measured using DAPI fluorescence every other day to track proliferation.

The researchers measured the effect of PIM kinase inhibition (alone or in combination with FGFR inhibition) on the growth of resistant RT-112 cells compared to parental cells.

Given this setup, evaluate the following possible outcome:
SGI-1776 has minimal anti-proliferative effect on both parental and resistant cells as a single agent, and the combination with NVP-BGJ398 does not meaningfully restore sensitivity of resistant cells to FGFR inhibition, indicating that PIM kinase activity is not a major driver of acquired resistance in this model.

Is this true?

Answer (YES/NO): NO